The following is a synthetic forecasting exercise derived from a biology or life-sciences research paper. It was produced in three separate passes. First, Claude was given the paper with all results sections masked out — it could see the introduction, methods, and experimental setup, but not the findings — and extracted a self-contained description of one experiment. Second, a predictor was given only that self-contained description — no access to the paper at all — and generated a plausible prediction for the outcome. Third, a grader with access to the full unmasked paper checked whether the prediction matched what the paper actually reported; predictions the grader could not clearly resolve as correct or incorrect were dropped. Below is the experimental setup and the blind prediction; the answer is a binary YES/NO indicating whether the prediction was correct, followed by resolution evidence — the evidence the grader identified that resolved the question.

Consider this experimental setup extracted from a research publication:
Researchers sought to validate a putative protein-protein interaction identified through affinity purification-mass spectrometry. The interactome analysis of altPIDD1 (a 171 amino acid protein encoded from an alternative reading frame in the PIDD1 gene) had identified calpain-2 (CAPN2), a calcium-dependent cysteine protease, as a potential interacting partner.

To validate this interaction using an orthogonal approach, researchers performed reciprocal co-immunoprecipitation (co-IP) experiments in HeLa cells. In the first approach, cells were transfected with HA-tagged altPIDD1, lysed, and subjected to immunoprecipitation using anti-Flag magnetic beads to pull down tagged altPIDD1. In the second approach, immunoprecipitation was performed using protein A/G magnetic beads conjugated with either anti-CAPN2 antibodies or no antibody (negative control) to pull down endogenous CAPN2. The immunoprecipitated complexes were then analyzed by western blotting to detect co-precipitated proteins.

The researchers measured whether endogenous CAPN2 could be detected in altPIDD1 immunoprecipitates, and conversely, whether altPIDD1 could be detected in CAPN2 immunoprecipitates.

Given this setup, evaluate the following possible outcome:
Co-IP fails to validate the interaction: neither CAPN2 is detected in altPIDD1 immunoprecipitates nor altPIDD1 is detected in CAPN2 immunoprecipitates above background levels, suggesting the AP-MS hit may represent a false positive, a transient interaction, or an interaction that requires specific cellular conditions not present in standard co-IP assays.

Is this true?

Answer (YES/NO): NO